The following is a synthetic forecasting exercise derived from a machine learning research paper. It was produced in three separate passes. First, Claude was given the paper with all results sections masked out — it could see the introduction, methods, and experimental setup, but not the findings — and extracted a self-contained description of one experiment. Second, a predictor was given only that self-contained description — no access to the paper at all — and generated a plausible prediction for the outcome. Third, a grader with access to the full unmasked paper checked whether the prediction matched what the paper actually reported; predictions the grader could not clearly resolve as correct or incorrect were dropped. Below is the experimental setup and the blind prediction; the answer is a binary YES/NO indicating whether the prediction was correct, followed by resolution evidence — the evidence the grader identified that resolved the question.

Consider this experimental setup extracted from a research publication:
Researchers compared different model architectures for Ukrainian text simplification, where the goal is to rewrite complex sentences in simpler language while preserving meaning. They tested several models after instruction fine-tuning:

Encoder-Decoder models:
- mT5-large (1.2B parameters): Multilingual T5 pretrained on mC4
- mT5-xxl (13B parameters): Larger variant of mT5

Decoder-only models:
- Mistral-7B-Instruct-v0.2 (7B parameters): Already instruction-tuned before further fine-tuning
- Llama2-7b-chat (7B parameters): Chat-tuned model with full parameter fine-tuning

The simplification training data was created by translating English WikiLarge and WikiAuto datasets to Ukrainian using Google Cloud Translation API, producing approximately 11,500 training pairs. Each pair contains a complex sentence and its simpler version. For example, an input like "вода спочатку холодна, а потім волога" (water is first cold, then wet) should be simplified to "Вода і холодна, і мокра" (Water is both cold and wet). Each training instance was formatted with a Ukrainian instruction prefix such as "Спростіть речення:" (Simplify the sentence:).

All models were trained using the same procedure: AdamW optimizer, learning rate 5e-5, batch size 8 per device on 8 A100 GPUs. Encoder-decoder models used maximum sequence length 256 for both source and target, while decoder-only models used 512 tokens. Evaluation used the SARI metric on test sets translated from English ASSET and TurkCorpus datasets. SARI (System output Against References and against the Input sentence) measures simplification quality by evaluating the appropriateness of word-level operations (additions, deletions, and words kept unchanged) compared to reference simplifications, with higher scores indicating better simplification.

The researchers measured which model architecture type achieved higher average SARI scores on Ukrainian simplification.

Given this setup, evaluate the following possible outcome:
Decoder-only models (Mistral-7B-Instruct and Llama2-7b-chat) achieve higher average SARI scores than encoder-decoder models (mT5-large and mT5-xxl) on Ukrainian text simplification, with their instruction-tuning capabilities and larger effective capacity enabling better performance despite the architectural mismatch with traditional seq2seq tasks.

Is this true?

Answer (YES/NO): NO